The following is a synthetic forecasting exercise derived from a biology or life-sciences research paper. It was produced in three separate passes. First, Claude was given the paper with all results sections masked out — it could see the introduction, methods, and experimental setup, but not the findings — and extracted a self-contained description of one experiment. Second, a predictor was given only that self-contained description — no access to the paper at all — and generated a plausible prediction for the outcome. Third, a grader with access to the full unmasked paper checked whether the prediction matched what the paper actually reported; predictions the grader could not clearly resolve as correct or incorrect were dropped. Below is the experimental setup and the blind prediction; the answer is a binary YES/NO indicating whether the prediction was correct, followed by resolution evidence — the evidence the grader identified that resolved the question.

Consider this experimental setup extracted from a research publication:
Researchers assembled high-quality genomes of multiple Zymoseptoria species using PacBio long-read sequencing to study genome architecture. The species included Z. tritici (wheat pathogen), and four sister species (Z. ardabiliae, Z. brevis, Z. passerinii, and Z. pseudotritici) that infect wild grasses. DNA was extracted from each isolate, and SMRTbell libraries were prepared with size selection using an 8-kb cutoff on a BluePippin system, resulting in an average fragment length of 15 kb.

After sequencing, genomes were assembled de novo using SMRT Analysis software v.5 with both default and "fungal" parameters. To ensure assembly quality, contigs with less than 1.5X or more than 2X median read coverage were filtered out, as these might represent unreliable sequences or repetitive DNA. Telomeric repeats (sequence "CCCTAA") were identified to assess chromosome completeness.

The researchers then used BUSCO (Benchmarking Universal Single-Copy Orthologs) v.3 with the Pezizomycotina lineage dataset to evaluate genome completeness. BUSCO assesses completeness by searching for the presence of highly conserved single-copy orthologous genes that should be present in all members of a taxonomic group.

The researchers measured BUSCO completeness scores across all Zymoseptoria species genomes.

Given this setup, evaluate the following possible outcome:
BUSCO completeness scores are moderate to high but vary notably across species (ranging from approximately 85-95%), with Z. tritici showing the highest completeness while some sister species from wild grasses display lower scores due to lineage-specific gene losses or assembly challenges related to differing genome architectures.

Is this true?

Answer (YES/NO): NO